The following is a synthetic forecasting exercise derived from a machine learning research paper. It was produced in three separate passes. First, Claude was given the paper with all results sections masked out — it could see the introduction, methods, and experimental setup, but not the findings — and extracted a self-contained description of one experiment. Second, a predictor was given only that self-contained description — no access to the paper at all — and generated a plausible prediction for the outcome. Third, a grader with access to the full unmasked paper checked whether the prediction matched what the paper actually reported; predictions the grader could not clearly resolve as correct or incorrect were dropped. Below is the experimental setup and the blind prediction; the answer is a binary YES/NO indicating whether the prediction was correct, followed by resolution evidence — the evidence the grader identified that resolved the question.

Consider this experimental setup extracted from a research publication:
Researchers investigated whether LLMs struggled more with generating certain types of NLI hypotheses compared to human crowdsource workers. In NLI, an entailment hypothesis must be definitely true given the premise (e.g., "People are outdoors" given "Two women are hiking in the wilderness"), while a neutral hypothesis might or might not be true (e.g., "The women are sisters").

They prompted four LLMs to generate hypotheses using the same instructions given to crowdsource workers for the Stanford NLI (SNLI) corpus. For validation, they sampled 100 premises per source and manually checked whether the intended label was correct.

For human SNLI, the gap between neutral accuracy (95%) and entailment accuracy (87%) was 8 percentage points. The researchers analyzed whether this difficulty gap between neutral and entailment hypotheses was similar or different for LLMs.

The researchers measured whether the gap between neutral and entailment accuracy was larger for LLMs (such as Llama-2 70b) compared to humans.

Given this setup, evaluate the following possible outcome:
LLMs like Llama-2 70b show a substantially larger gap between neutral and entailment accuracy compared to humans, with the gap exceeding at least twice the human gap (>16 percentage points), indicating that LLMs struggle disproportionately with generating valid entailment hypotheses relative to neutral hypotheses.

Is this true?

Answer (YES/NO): YES